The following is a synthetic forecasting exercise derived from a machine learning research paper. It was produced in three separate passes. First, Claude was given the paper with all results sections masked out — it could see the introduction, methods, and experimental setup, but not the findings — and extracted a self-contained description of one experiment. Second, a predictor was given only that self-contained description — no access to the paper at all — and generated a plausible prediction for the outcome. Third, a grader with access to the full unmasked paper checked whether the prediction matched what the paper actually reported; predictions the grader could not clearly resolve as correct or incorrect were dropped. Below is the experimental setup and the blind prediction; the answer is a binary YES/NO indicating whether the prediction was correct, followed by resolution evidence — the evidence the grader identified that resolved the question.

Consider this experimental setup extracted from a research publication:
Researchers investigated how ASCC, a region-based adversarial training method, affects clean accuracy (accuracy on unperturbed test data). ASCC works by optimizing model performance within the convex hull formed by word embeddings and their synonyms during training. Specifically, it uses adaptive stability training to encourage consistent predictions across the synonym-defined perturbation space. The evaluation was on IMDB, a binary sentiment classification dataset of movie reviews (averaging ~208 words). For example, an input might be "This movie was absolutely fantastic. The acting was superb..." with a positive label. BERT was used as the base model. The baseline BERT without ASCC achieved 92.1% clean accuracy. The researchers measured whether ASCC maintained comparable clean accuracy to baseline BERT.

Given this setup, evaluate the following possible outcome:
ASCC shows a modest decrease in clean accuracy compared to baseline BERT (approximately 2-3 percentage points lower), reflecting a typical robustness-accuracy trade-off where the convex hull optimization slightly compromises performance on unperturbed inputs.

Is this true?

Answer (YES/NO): NO